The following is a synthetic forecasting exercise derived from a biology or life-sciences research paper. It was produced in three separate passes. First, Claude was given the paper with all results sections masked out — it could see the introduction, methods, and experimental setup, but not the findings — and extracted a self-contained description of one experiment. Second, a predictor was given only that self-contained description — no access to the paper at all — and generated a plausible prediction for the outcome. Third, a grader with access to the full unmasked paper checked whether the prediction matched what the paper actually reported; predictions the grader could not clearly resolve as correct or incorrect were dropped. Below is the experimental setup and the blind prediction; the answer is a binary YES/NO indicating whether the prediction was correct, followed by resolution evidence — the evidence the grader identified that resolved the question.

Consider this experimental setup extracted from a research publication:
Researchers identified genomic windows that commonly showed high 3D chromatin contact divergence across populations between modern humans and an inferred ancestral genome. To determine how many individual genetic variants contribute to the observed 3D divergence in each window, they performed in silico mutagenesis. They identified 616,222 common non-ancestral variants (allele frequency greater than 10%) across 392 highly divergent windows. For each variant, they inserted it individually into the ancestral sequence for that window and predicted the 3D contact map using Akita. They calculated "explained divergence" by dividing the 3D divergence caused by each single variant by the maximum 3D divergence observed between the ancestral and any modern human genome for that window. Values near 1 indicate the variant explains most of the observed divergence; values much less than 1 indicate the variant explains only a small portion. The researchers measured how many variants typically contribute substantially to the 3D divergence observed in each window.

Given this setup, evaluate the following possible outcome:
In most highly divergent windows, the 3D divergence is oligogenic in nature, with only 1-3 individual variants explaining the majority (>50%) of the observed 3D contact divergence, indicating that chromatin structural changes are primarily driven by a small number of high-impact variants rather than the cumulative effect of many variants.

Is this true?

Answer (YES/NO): NO